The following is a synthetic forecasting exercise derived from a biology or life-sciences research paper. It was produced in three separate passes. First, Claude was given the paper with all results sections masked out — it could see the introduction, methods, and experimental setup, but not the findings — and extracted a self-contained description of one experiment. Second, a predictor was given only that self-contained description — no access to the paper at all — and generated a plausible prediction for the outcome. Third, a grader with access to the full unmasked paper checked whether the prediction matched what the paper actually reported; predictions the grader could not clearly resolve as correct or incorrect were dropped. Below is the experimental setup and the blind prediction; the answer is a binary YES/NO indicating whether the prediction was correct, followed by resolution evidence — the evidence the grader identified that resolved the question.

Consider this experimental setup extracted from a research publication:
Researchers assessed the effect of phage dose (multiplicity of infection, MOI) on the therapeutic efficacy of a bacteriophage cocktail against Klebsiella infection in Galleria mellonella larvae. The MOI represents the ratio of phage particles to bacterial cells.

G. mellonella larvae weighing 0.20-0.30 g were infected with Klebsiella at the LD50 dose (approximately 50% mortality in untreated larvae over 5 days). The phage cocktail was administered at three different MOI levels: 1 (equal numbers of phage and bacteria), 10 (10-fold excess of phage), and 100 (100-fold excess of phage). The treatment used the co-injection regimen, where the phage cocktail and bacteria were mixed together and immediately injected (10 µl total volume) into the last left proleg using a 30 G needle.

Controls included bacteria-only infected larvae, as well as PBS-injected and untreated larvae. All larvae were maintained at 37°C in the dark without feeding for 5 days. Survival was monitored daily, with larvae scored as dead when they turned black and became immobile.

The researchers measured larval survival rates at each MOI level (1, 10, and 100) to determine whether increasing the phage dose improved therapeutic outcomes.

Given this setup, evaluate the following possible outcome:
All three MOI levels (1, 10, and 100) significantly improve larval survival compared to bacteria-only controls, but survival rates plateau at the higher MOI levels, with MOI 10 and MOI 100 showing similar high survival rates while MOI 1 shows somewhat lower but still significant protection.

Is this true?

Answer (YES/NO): NO